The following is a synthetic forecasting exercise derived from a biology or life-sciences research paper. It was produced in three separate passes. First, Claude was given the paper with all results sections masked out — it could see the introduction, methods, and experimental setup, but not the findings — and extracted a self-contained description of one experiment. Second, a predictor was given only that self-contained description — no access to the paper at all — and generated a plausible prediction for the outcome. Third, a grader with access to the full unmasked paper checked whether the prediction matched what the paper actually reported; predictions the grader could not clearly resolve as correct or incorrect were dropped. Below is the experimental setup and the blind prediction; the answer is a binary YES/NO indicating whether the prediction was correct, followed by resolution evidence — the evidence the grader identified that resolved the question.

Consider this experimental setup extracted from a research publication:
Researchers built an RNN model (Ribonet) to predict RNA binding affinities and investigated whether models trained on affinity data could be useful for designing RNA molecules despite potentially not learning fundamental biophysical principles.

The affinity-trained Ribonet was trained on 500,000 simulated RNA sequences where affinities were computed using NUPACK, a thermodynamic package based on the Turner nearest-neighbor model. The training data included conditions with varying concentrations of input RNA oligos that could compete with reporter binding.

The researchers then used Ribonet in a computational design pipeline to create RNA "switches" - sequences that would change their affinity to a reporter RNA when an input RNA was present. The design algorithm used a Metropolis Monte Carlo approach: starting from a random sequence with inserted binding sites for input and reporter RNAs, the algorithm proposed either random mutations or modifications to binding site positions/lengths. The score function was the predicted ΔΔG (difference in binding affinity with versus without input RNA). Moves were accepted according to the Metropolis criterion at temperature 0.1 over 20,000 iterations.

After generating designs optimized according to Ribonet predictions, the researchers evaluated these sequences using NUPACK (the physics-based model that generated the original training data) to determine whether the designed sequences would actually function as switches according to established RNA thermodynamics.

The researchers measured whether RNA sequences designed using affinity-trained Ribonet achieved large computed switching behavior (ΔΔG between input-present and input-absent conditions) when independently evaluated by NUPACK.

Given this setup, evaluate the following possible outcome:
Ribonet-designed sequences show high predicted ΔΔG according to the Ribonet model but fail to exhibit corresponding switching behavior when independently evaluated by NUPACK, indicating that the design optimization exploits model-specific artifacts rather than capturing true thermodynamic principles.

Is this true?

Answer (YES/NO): NO